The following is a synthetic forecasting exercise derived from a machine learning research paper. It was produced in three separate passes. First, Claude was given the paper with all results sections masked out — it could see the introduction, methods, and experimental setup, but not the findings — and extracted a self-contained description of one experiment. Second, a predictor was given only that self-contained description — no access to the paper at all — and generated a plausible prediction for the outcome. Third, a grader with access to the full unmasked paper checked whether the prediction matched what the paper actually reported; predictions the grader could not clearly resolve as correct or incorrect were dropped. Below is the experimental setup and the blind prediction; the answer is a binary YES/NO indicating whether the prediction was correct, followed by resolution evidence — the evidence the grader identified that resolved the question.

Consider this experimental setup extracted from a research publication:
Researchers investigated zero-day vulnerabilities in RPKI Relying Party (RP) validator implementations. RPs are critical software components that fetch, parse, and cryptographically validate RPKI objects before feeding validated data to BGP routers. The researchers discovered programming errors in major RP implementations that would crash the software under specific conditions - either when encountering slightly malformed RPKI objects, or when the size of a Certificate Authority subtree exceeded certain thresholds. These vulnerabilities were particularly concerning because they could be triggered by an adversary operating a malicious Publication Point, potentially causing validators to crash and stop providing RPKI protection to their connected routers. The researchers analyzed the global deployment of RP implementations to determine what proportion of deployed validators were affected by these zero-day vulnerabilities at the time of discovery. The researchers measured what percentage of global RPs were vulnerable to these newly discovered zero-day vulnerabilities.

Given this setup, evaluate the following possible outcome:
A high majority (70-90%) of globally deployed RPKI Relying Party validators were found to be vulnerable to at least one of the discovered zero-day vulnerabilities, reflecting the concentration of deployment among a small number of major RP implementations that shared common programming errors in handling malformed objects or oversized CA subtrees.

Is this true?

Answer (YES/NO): YES